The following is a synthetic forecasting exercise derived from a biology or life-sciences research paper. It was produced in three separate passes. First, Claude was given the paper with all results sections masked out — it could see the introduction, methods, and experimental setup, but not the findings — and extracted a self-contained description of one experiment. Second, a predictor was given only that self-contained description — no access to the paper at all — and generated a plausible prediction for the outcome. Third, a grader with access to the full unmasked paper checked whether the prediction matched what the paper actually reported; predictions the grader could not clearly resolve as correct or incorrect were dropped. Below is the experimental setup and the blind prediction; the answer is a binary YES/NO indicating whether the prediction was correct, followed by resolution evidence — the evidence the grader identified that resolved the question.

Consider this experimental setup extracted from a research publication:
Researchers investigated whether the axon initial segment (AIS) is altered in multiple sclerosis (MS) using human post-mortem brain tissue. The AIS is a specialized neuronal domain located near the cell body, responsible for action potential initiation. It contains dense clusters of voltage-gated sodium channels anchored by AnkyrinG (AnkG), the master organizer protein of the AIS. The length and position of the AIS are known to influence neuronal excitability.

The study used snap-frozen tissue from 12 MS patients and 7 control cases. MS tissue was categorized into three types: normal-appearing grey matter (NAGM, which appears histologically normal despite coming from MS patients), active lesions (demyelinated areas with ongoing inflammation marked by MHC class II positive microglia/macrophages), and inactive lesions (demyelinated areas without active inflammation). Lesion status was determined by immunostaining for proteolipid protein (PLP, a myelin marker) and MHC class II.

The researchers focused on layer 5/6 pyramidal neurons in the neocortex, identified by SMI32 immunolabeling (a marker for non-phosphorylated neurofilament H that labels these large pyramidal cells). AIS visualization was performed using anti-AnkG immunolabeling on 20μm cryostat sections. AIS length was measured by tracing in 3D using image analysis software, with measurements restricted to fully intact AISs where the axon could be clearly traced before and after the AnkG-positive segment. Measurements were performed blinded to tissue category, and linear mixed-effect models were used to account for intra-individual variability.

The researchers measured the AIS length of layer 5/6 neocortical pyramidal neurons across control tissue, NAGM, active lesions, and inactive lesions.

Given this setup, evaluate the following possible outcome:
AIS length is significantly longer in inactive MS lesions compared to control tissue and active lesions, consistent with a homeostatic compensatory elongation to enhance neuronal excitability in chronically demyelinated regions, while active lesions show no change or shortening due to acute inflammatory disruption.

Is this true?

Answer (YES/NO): NO